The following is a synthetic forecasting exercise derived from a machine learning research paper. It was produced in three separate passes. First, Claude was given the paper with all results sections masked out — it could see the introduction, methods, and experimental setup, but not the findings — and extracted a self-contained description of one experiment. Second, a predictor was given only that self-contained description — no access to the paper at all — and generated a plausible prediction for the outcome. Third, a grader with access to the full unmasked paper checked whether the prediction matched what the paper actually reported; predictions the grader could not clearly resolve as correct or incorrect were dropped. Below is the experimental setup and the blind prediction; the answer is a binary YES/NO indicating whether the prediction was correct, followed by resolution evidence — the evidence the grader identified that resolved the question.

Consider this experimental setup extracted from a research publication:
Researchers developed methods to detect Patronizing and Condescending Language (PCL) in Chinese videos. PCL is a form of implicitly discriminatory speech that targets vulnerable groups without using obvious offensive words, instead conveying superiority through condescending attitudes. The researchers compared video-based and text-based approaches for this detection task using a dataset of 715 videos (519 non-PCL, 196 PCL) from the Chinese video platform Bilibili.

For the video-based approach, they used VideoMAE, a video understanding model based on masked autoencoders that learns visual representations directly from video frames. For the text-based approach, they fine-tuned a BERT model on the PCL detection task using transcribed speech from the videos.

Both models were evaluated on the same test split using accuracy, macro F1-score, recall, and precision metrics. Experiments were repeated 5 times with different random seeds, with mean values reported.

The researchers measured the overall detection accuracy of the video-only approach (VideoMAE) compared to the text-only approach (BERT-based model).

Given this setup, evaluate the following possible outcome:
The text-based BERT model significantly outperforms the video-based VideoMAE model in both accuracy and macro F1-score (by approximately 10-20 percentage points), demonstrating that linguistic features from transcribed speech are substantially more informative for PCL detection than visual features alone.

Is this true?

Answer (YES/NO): NO